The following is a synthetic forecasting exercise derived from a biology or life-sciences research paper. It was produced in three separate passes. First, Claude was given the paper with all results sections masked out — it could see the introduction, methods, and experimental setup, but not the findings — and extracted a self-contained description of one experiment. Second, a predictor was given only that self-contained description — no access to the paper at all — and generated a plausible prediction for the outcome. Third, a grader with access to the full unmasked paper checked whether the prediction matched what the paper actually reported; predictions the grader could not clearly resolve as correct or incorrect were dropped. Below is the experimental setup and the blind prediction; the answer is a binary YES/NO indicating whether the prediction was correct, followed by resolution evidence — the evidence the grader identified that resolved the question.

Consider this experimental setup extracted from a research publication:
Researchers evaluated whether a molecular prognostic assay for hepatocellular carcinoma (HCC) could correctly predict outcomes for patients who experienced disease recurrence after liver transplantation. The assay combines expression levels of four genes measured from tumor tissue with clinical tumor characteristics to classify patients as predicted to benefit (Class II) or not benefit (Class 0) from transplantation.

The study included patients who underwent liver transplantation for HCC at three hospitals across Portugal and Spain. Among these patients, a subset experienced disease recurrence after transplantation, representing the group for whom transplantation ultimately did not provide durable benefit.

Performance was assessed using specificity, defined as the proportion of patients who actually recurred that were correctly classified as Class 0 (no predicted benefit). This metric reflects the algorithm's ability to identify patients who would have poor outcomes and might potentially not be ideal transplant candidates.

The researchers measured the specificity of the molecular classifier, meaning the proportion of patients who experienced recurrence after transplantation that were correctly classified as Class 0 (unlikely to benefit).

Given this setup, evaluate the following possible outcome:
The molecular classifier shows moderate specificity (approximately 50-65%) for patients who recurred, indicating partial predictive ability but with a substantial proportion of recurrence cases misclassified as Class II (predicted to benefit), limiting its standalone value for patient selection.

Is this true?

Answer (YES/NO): NO